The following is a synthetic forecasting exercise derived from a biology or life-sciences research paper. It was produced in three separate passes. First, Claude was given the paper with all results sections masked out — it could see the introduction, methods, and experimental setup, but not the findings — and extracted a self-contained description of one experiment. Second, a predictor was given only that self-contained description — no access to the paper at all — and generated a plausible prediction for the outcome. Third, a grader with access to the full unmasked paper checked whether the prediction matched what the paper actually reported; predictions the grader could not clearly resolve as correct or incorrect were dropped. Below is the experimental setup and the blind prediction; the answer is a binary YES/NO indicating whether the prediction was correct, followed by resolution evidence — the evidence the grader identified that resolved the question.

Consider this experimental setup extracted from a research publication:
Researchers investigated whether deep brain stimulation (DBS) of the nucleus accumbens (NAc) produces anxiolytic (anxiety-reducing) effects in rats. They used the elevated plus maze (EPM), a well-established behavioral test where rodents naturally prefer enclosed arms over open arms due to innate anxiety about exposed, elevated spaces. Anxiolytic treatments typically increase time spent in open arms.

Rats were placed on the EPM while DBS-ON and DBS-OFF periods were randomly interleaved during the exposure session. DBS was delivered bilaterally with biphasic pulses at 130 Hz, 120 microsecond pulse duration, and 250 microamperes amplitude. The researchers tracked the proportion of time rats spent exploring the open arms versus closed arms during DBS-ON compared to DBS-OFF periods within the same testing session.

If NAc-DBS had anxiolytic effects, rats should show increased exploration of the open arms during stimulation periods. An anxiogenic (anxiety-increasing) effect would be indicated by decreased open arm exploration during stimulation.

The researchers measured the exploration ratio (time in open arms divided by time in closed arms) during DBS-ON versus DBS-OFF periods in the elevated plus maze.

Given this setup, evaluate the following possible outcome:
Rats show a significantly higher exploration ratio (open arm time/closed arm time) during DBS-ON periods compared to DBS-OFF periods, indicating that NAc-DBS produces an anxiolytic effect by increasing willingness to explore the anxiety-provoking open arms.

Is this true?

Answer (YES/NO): NO